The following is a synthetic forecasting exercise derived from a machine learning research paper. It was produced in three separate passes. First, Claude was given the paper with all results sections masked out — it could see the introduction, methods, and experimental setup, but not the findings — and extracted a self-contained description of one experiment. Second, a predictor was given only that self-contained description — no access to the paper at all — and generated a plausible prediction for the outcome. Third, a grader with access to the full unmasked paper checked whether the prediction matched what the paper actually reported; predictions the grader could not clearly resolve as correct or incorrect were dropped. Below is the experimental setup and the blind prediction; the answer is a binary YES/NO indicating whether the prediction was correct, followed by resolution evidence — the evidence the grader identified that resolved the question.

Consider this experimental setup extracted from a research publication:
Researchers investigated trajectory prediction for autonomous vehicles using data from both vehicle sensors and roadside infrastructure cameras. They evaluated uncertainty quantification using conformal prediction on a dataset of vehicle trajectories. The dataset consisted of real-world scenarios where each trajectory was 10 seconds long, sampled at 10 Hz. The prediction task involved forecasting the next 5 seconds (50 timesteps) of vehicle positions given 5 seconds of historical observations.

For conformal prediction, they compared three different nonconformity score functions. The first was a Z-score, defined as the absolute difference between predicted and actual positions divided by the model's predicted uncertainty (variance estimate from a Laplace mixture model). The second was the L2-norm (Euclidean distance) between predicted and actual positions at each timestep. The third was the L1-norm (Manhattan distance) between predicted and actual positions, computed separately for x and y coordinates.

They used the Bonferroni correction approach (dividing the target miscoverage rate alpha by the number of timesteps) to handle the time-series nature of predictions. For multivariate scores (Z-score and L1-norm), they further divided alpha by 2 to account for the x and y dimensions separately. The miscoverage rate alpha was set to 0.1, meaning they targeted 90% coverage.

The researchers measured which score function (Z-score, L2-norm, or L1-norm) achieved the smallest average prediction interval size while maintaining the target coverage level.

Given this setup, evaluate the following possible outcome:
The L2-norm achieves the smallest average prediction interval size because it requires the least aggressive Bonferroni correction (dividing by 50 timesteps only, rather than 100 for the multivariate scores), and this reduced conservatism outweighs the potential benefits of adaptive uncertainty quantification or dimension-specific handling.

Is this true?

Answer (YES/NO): NO